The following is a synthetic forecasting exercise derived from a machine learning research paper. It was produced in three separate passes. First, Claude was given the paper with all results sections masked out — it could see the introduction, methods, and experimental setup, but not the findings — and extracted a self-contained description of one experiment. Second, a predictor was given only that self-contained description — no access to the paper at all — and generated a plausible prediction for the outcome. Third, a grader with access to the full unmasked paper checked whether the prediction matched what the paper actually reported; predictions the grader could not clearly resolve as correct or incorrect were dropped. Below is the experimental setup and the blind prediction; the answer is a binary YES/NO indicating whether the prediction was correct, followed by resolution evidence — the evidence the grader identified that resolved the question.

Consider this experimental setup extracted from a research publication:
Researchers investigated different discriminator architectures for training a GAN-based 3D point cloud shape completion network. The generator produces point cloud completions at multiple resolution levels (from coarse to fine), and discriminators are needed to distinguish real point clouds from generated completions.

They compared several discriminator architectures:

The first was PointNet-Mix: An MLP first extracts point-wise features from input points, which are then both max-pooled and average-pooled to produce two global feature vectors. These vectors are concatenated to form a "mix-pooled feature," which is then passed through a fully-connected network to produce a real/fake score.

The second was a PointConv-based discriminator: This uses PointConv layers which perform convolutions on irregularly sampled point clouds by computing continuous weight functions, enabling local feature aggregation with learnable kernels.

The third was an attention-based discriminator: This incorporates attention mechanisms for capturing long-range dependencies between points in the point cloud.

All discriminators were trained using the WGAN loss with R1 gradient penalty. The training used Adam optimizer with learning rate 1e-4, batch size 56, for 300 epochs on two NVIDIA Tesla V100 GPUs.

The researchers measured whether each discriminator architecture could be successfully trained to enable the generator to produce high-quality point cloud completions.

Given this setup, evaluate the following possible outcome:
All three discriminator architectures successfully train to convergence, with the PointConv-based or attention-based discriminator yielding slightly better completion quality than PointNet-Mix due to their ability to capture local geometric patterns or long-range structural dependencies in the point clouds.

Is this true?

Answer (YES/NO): NO